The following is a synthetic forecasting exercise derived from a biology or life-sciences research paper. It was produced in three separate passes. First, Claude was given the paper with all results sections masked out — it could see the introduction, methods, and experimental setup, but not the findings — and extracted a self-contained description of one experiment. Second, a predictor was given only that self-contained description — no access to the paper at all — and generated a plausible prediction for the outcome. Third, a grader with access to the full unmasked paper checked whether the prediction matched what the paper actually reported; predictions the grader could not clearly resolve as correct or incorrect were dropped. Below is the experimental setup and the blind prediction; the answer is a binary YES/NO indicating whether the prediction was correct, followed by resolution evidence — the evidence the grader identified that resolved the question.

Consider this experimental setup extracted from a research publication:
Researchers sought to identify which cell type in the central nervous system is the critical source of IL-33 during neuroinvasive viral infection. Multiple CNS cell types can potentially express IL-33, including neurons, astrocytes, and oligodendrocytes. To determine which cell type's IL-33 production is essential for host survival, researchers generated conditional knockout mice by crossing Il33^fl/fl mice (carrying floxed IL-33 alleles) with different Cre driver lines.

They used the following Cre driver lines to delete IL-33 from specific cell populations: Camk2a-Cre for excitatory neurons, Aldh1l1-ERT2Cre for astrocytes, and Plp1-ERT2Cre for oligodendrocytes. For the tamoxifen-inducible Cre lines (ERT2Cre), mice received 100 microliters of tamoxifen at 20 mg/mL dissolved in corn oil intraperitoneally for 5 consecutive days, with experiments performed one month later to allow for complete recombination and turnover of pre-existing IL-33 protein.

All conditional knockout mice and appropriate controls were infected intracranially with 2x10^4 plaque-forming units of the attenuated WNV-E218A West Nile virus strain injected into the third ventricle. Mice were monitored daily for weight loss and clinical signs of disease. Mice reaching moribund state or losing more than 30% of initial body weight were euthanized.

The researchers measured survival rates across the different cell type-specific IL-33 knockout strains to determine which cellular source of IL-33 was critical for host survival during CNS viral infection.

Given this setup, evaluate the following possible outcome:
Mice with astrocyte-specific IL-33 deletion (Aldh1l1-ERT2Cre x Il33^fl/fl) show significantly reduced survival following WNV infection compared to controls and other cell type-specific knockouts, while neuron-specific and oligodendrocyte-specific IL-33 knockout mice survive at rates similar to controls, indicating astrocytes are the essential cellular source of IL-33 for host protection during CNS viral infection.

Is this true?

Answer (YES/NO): NO